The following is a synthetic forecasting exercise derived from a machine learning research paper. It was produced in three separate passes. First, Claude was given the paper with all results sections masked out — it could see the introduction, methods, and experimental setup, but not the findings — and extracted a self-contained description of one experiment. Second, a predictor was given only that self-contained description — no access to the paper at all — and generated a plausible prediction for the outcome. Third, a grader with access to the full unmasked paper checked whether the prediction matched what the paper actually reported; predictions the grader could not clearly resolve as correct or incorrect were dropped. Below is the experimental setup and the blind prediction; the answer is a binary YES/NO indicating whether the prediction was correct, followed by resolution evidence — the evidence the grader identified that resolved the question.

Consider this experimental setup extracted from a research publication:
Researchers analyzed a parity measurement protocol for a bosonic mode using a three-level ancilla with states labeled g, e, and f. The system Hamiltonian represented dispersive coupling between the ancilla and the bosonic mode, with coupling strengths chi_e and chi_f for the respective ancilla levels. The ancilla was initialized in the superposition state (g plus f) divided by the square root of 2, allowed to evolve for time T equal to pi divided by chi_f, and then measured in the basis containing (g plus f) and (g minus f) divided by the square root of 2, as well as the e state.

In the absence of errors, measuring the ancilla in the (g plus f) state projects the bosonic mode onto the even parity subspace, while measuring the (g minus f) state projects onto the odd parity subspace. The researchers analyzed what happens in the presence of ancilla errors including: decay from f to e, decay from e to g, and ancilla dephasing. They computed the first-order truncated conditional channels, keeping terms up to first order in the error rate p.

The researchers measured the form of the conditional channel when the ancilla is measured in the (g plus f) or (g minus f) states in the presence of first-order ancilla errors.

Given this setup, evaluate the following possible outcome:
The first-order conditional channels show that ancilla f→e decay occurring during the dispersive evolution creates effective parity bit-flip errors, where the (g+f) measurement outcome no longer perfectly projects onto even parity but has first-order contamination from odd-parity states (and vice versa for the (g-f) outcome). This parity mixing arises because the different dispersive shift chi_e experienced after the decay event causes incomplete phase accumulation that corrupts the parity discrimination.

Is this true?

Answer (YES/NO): NO